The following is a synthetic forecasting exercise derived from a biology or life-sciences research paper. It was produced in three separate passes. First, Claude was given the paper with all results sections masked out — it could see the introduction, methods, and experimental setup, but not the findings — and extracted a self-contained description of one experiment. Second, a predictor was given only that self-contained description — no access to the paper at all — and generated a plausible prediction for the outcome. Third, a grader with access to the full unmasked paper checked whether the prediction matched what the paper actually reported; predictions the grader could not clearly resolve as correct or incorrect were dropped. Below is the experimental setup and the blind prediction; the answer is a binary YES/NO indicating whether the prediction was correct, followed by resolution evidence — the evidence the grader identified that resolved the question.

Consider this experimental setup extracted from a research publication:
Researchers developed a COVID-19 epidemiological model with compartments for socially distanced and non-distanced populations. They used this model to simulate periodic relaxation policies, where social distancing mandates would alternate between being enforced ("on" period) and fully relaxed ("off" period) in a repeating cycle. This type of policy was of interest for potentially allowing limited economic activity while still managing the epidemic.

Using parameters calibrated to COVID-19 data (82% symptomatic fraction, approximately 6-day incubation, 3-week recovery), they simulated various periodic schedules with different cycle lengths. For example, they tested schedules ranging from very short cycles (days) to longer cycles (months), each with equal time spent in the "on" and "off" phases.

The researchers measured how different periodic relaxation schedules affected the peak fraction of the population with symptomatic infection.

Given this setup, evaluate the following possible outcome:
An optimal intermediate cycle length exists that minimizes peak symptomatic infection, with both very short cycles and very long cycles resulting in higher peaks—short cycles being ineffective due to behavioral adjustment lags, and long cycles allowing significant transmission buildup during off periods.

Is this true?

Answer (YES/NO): YES